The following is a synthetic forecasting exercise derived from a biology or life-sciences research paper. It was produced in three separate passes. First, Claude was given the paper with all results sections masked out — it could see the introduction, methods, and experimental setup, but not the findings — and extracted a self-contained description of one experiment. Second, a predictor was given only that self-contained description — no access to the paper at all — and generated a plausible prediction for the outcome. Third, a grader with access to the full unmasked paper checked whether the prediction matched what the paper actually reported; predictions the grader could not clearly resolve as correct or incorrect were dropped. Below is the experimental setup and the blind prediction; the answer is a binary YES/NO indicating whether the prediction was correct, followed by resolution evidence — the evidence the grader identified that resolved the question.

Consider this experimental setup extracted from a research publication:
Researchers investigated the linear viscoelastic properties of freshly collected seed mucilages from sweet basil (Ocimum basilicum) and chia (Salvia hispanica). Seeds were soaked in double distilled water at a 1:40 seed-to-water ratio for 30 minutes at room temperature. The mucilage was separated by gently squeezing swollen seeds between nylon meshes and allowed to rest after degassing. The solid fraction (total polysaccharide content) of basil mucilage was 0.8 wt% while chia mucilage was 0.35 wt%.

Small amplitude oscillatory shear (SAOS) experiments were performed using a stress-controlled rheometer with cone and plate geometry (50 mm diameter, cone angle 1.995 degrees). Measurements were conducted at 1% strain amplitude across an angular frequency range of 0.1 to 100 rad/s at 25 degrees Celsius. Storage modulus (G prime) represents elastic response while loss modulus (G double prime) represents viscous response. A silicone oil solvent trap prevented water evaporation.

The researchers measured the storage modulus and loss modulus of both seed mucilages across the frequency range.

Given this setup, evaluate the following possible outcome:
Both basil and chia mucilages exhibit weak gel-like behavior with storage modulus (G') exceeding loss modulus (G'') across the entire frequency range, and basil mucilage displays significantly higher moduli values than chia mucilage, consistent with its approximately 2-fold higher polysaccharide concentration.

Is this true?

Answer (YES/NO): NO